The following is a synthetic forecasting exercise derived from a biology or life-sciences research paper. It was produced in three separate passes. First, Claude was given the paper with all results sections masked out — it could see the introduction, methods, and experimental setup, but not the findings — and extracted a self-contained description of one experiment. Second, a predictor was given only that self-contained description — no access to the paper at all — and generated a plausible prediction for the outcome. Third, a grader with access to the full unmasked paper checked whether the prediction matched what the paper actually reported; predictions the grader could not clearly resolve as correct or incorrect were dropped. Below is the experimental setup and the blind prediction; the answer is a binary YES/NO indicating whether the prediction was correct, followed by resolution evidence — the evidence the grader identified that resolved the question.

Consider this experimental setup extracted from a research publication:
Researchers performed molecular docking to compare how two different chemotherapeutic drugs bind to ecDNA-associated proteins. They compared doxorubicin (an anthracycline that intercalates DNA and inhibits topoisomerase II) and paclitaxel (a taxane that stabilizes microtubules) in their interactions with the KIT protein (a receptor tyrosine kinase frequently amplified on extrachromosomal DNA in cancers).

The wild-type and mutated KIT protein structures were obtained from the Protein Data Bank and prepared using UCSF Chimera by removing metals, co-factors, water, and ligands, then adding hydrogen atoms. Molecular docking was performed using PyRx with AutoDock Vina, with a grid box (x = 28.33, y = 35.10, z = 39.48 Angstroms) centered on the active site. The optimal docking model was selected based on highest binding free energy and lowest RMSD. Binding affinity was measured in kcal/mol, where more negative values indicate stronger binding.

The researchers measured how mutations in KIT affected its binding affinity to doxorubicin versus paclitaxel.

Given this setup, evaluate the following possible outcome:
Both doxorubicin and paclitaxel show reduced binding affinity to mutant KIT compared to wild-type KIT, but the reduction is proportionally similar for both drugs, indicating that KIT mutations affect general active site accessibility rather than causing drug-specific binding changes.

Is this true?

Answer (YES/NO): NO